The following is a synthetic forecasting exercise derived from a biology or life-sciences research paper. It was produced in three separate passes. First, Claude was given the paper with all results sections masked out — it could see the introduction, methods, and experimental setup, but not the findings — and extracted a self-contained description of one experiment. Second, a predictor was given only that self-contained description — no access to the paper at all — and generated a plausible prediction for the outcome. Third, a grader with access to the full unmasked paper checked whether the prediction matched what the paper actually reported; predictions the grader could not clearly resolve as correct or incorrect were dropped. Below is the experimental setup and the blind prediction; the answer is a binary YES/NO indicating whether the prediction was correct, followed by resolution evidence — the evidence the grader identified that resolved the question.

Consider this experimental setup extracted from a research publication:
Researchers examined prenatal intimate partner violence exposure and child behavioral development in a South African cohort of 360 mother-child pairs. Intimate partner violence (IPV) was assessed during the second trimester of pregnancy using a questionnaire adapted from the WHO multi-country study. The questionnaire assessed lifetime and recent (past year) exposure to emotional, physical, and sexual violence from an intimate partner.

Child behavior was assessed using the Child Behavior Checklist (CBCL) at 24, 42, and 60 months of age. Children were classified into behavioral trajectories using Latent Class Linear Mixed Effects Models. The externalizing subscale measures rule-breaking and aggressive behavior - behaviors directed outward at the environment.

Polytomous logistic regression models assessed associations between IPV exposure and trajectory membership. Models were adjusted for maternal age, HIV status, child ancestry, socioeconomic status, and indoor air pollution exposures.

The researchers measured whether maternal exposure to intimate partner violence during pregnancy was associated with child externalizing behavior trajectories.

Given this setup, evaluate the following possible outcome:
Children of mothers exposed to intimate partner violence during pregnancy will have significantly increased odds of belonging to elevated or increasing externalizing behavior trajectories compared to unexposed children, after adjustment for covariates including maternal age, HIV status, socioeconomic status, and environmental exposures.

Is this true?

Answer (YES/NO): NO